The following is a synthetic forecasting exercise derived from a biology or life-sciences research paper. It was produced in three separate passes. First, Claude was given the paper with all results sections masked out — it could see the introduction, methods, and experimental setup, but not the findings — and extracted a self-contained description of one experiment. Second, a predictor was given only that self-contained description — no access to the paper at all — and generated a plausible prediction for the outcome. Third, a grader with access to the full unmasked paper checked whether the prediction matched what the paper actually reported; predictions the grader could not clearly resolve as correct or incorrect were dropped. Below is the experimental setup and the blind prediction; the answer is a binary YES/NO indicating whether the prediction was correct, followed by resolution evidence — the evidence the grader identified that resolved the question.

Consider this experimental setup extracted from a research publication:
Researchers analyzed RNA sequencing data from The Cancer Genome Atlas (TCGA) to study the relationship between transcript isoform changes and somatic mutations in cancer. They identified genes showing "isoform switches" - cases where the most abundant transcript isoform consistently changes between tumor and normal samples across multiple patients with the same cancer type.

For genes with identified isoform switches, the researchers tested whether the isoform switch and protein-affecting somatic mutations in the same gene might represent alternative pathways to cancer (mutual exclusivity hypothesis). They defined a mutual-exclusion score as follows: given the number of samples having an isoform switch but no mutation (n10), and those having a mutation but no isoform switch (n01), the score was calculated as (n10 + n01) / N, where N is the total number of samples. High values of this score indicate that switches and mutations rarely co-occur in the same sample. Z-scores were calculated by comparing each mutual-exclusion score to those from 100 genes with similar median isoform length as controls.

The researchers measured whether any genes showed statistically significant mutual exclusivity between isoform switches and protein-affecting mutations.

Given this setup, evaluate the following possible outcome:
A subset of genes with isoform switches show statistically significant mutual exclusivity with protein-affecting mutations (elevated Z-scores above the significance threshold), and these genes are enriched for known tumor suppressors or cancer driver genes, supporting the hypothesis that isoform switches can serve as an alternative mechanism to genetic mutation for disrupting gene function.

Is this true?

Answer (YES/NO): NO